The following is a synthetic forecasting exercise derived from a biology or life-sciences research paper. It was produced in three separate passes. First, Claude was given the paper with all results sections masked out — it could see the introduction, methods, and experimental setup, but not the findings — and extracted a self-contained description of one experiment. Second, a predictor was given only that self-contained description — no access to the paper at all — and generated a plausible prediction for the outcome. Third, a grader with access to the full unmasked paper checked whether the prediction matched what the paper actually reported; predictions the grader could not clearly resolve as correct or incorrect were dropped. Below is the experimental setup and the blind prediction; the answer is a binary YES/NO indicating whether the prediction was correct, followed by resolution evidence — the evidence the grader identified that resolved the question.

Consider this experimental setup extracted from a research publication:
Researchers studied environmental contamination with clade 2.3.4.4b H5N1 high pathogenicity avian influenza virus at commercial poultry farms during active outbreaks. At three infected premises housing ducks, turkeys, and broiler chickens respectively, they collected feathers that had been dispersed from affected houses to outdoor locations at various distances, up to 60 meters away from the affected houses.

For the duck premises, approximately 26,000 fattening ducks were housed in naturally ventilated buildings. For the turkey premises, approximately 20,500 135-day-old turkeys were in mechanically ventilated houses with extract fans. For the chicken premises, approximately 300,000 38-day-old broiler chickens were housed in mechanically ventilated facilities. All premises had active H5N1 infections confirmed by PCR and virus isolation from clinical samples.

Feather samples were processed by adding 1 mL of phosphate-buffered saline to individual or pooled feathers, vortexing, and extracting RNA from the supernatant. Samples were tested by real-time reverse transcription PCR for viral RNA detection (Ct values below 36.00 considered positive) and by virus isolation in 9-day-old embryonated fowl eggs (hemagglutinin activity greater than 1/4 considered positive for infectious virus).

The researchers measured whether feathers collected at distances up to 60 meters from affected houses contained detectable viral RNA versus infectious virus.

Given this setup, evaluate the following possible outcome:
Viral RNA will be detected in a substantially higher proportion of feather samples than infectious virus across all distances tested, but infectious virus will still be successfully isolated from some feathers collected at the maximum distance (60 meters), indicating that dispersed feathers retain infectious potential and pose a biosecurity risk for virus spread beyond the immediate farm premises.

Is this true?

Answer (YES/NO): NO